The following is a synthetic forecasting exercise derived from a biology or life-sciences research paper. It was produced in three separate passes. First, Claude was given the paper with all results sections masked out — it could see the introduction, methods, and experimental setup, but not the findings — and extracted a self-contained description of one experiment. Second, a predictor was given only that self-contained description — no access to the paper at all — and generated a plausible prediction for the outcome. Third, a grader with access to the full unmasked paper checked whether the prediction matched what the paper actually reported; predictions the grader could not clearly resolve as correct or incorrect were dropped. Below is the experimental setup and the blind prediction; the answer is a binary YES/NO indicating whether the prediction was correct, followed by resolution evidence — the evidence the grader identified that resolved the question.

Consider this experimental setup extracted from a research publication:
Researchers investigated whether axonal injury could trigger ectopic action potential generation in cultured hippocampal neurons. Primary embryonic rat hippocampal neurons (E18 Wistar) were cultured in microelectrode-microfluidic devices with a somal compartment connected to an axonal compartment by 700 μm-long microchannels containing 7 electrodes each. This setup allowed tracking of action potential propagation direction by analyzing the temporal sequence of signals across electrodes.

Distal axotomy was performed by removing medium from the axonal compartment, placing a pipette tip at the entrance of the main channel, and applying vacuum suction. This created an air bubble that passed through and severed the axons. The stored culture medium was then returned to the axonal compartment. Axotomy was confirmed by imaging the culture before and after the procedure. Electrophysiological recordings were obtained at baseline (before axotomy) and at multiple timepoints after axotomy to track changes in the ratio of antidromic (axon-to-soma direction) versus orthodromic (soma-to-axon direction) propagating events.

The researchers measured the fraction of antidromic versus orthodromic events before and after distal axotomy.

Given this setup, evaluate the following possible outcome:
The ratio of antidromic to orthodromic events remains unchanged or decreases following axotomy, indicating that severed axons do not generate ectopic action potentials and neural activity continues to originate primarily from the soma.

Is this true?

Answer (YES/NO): NO